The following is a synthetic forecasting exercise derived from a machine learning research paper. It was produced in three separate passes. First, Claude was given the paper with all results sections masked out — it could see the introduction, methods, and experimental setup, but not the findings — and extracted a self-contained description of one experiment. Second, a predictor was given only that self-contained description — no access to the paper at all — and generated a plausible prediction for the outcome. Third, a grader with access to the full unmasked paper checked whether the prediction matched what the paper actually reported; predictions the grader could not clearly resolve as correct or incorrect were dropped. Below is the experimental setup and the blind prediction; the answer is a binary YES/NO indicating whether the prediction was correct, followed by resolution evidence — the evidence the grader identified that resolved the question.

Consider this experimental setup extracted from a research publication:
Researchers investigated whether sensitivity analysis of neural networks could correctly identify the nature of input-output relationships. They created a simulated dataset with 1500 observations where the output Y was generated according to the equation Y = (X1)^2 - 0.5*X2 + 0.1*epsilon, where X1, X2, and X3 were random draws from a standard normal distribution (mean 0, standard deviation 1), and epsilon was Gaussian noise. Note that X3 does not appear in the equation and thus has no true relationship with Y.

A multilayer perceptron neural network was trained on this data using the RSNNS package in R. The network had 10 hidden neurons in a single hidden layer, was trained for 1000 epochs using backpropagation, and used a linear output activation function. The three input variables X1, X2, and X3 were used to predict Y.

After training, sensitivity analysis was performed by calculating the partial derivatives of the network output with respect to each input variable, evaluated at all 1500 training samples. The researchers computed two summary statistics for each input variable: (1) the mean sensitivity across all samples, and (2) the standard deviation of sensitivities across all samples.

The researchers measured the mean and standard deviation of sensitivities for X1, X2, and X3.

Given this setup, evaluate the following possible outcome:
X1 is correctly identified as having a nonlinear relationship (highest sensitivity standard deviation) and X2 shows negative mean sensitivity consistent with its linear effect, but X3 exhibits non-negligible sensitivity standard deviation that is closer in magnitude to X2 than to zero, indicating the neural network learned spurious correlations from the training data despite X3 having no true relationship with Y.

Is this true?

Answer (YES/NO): NO